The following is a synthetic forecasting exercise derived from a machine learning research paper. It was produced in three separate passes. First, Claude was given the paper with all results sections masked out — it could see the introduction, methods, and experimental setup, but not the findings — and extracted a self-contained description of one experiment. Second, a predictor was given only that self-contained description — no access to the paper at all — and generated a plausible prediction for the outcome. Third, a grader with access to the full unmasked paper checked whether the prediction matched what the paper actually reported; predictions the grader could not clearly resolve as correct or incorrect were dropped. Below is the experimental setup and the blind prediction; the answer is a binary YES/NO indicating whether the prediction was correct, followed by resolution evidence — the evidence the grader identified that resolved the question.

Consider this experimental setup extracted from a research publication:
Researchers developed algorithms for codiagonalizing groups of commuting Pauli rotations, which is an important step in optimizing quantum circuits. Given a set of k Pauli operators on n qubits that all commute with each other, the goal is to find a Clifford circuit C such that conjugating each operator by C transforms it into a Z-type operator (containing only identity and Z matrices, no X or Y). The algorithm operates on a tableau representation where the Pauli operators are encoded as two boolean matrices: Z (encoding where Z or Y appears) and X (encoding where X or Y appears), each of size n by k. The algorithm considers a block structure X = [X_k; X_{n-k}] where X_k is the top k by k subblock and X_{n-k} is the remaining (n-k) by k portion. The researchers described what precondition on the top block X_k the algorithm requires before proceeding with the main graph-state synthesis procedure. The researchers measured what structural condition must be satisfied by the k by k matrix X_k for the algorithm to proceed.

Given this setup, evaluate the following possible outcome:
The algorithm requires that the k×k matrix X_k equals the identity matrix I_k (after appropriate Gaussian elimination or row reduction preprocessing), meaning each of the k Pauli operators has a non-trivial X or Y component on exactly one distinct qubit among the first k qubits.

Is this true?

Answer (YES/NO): NO